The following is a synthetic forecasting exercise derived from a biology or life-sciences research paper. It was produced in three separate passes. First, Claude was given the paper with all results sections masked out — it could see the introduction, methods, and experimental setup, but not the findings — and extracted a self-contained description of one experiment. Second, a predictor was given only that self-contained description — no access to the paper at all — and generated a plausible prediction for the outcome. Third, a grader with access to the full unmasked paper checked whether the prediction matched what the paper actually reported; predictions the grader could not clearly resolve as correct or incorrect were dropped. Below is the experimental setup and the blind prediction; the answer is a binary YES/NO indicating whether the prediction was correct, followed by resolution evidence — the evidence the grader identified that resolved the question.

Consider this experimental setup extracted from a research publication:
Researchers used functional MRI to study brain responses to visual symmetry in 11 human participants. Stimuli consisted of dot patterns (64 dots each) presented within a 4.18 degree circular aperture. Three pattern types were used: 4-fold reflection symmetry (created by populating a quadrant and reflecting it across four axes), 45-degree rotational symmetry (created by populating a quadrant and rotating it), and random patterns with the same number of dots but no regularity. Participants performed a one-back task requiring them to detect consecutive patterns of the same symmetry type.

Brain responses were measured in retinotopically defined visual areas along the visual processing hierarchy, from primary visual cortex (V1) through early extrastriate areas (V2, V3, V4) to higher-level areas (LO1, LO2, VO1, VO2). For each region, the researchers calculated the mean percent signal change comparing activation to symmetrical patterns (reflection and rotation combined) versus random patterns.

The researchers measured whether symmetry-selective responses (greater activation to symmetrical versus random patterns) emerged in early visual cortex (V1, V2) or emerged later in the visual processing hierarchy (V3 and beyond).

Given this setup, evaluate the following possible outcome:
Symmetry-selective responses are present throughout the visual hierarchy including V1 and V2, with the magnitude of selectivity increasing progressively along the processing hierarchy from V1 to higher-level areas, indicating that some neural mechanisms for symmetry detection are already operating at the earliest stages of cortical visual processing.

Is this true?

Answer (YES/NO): NO